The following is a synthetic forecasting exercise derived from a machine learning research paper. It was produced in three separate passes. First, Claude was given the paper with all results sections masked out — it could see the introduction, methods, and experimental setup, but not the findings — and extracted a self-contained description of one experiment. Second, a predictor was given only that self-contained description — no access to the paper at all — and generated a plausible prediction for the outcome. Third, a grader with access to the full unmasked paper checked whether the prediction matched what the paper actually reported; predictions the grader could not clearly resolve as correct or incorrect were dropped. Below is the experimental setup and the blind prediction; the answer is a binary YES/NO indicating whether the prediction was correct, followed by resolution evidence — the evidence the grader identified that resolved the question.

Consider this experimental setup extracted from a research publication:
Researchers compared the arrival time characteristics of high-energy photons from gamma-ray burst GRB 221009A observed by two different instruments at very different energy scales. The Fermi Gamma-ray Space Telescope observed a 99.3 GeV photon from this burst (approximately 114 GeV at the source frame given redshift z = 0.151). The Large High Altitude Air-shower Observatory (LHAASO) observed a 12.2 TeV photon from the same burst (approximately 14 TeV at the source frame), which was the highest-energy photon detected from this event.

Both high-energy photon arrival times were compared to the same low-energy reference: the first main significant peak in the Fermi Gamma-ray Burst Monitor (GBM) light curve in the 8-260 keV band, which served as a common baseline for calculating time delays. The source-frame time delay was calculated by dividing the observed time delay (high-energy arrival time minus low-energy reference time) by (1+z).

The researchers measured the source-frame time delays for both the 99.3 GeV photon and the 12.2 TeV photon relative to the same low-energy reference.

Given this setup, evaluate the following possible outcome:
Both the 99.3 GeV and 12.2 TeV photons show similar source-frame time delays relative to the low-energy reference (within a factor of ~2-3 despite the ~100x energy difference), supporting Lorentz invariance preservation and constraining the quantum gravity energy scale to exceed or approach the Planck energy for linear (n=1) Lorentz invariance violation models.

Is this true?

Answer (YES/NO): NO